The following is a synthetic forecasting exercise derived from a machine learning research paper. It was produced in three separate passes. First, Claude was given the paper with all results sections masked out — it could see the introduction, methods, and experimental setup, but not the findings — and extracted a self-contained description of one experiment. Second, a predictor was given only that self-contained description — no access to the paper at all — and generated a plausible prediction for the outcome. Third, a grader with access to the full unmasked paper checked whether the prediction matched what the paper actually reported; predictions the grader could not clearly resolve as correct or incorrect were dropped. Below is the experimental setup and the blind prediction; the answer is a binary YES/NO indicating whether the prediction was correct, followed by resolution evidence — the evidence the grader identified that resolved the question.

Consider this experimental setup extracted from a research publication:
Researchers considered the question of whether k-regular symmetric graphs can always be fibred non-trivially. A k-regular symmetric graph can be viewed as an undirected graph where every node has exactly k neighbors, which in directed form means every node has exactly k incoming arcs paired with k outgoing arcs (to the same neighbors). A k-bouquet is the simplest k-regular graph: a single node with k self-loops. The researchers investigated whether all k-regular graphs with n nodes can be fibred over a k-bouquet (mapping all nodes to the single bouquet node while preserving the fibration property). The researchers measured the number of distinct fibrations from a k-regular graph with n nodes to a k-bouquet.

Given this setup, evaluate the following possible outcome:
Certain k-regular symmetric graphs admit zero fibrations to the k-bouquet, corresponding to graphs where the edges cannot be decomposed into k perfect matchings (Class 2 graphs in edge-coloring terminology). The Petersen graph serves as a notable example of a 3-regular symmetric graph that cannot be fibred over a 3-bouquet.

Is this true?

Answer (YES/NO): NO